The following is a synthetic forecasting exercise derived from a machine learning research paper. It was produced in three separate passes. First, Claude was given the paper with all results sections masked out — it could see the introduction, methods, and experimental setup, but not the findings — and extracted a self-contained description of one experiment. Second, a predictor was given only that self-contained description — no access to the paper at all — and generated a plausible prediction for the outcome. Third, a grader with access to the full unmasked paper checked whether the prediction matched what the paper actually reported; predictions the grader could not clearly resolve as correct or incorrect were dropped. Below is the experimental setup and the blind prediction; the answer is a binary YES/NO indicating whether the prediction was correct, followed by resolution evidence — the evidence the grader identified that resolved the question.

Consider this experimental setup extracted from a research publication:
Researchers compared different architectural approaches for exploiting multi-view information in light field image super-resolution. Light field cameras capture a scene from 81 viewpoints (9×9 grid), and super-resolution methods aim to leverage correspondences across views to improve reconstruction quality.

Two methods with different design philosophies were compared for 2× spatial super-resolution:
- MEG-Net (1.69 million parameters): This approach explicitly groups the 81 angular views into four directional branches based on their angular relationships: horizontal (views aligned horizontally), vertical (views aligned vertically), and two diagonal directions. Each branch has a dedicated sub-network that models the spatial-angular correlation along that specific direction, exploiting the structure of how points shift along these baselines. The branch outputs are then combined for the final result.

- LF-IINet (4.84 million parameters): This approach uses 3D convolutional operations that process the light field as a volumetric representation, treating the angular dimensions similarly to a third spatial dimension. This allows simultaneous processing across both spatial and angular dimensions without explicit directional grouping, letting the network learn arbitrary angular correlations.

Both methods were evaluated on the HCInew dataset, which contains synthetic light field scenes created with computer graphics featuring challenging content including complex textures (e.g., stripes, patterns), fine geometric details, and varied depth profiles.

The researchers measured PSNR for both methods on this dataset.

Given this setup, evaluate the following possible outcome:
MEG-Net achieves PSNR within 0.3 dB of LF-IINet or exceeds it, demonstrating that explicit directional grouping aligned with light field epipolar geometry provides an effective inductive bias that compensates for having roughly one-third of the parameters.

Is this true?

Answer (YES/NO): NO